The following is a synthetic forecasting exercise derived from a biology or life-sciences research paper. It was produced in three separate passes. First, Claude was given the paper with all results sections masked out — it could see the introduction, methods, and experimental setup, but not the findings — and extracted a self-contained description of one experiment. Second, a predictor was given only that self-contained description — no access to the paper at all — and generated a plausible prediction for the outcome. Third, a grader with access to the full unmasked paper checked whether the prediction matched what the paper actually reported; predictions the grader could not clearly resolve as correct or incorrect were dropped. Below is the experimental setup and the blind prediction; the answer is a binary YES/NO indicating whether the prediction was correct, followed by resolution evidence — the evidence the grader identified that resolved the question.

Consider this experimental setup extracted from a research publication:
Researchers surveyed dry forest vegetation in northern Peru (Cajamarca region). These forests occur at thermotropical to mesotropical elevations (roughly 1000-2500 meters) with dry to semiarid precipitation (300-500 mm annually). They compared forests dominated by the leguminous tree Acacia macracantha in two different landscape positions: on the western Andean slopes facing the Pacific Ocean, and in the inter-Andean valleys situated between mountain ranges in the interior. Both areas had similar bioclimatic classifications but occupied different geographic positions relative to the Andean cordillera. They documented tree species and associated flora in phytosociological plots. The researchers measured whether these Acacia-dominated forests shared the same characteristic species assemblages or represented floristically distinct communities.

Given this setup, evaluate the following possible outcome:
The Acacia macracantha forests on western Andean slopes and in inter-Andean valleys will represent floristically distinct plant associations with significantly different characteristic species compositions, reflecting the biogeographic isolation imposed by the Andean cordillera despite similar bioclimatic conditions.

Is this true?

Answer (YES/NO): YES